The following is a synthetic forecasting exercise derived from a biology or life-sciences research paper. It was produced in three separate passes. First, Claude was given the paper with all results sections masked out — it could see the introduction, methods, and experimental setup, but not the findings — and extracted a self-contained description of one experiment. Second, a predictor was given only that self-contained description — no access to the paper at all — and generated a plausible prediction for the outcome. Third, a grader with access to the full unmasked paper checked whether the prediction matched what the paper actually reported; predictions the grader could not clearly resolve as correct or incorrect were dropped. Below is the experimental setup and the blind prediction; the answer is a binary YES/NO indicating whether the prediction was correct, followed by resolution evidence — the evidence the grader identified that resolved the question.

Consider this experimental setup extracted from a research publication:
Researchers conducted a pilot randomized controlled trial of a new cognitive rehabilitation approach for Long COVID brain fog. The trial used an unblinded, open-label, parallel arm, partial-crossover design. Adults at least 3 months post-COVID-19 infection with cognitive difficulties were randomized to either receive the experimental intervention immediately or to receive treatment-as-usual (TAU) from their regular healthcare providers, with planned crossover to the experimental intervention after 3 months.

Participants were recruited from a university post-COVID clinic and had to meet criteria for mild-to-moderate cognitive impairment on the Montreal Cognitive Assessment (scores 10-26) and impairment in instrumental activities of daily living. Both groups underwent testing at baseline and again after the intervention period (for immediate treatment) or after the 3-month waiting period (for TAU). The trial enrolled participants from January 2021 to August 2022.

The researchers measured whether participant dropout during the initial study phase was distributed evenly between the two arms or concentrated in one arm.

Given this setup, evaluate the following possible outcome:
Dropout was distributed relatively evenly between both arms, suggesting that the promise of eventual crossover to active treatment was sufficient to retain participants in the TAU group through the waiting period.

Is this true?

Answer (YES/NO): NO